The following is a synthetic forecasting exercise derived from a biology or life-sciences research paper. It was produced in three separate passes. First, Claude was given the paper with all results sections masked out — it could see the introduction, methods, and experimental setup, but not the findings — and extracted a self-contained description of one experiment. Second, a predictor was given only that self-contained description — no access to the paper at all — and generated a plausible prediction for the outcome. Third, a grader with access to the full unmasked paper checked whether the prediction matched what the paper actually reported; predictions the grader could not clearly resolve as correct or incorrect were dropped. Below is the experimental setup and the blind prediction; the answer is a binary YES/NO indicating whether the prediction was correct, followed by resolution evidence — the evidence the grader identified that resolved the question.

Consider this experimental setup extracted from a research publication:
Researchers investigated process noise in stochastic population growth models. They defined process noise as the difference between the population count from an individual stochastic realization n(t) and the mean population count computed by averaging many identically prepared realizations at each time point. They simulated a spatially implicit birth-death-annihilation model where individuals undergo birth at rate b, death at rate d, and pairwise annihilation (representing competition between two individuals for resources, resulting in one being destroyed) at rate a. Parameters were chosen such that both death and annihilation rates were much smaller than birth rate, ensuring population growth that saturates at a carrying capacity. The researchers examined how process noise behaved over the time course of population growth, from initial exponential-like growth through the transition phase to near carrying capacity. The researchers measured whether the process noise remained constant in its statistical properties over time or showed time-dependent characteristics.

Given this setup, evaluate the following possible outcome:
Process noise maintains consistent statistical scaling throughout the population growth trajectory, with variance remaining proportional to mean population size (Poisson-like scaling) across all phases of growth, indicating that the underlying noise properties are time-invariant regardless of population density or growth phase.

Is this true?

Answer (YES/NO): NO